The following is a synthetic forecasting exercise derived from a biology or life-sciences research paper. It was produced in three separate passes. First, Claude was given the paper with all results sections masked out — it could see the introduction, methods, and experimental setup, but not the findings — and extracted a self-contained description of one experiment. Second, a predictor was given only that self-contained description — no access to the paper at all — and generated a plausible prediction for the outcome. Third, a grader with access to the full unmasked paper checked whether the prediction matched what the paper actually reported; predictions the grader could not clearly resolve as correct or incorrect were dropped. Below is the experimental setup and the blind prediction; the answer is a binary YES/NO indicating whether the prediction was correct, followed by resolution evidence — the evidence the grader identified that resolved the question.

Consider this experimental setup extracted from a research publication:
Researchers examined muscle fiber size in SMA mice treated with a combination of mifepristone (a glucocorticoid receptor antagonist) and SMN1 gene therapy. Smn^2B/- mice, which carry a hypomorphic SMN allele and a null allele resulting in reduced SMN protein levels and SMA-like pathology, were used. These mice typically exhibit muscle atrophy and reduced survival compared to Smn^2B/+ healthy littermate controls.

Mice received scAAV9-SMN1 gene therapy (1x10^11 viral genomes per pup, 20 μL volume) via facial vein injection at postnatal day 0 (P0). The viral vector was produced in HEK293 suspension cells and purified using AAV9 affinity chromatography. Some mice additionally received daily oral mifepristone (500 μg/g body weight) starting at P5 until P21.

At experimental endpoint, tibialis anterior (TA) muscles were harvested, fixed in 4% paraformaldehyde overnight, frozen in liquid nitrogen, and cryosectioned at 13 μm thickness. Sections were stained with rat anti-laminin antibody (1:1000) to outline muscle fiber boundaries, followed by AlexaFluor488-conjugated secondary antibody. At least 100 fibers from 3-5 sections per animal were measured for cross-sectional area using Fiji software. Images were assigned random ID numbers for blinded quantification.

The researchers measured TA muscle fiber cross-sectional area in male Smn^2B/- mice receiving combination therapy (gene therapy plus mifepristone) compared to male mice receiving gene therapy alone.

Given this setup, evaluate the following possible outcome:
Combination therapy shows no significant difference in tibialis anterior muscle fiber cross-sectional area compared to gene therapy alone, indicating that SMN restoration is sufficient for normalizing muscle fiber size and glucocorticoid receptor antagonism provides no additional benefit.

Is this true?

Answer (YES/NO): YES